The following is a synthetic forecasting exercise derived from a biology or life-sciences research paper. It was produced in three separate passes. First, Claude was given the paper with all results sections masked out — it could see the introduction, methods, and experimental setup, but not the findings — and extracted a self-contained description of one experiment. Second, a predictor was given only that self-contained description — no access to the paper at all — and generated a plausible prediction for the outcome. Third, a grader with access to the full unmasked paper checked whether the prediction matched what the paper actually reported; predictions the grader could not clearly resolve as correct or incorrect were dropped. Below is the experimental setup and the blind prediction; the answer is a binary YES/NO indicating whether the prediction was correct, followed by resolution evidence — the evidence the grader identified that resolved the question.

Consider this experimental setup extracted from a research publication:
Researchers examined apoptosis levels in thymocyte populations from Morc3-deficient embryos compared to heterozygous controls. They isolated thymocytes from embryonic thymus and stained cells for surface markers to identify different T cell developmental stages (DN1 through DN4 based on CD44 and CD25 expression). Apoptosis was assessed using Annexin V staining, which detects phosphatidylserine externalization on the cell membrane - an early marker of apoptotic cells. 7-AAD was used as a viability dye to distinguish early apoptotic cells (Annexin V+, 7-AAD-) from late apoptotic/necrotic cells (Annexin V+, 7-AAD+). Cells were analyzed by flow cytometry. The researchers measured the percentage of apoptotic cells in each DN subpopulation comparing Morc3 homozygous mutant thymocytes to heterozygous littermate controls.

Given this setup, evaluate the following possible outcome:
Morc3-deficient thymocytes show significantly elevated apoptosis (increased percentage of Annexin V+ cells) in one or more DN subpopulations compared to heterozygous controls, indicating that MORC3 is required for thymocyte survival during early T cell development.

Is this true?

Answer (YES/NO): YES